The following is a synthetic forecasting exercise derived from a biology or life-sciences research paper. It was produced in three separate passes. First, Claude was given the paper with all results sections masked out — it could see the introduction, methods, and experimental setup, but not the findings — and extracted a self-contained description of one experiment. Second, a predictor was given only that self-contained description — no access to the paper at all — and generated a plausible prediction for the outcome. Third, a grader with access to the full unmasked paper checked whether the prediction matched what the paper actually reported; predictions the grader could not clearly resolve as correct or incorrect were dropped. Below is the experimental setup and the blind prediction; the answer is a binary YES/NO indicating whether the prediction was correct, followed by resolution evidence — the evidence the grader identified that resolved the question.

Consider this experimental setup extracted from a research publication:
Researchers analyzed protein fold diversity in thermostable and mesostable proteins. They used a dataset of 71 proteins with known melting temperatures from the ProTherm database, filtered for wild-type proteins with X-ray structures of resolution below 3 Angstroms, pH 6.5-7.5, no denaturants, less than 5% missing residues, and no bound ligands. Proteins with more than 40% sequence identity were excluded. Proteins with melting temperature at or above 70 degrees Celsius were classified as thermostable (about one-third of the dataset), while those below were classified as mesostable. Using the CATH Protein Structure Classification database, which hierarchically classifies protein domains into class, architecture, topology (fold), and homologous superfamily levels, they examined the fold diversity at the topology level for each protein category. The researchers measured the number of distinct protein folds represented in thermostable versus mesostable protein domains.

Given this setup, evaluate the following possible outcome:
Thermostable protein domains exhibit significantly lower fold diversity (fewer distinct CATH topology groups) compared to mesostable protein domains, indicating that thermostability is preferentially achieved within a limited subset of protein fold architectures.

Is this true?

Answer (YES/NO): YES